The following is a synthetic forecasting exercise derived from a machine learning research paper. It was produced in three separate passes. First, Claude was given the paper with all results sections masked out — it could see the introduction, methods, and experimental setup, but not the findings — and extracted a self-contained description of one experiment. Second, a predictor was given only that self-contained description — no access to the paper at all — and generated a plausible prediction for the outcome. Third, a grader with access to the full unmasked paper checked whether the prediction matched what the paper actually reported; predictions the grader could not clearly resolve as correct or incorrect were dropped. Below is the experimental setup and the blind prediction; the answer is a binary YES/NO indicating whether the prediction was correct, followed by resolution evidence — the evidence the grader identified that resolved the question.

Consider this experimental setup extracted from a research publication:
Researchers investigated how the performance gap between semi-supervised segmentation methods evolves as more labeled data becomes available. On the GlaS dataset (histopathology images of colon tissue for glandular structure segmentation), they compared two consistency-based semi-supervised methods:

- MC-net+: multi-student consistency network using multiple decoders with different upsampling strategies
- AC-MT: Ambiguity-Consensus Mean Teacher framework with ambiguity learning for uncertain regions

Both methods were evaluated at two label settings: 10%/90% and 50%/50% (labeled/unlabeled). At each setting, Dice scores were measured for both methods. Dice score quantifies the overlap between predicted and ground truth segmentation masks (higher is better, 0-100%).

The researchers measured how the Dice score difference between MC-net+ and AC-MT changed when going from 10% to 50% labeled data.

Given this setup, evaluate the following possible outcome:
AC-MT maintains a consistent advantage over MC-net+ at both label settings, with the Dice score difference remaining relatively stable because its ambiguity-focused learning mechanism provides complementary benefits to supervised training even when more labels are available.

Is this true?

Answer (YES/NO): NO